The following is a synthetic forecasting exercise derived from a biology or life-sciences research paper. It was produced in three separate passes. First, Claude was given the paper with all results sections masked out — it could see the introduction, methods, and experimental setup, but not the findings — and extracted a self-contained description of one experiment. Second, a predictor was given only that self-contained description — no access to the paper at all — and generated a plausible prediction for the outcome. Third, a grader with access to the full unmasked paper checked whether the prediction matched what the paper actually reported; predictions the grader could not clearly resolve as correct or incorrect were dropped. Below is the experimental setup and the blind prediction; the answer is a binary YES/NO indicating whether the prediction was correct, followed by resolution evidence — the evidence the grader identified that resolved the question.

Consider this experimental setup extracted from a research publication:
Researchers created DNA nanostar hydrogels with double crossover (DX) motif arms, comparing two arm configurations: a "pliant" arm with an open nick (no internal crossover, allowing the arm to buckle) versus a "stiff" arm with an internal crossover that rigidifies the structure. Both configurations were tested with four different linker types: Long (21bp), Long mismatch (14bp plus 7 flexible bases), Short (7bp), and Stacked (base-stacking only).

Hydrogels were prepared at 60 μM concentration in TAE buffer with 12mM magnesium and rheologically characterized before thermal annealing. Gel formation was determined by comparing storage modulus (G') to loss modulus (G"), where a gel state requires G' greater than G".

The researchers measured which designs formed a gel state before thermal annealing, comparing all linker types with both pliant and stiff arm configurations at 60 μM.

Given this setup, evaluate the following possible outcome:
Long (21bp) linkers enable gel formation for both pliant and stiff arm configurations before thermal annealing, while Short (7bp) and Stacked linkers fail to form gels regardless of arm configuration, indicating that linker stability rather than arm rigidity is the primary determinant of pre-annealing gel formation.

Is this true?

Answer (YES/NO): NO